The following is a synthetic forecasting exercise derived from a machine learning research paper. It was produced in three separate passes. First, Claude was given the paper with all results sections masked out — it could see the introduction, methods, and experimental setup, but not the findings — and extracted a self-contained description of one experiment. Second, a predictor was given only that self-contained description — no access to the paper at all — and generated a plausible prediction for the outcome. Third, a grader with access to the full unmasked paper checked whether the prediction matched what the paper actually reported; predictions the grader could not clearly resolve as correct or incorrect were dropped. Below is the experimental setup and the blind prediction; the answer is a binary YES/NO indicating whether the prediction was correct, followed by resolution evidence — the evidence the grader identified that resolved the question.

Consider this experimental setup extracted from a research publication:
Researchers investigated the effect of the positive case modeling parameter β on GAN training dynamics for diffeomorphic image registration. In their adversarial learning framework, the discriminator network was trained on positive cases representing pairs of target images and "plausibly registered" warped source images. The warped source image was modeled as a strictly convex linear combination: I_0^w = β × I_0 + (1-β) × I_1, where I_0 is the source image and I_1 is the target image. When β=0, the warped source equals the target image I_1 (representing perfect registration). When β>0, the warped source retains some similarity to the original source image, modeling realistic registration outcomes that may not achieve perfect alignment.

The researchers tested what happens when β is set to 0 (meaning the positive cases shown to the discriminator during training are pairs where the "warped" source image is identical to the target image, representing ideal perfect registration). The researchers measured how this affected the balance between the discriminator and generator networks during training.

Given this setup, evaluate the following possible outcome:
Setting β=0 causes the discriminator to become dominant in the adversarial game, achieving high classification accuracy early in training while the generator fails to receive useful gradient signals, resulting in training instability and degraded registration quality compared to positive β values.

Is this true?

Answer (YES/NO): YES